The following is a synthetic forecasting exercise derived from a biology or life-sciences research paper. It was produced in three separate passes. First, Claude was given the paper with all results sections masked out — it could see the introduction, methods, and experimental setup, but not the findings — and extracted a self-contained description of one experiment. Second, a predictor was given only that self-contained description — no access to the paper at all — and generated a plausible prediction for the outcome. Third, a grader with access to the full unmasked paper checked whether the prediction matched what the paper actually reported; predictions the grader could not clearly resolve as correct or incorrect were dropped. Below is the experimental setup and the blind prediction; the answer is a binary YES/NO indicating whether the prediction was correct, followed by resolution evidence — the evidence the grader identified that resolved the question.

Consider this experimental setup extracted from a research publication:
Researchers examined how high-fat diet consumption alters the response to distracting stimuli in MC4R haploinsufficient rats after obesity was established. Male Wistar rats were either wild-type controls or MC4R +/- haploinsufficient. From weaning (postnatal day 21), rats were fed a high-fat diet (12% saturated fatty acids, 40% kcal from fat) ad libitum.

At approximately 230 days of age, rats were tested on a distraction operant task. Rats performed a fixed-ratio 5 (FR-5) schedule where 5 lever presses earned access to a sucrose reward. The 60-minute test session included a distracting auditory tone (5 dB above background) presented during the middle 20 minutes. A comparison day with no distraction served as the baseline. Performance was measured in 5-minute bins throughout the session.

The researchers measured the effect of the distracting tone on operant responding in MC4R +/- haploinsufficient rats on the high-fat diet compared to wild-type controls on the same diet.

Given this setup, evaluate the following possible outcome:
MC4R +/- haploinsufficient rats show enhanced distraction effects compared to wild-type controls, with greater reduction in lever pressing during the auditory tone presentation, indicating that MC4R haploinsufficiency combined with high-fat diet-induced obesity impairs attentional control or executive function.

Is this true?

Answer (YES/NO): NO